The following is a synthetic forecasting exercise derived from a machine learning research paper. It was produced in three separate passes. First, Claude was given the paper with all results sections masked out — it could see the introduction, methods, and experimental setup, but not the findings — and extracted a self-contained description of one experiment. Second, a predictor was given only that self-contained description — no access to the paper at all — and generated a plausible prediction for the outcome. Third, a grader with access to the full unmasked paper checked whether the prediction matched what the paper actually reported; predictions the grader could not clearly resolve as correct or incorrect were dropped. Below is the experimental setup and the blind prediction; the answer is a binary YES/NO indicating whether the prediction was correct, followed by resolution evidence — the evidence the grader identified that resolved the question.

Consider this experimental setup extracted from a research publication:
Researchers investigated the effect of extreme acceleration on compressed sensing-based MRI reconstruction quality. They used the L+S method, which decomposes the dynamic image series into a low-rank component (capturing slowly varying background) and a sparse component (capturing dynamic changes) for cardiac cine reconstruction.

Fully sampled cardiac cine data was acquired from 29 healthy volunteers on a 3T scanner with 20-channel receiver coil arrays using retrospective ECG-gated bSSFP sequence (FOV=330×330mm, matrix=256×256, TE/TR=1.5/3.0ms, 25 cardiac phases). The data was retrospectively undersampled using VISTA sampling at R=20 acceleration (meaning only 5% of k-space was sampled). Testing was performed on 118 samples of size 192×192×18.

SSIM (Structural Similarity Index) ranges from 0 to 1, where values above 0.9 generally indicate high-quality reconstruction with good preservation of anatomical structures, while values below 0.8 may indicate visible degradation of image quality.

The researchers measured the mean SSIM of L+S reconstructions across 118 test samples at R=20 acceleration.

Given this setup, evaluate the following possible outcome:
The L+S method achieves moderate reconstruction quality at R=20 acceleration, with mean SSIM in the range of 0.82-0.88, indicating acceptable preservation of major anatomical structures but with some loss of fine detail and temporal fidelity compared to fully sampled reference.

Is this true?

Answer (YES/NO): NO